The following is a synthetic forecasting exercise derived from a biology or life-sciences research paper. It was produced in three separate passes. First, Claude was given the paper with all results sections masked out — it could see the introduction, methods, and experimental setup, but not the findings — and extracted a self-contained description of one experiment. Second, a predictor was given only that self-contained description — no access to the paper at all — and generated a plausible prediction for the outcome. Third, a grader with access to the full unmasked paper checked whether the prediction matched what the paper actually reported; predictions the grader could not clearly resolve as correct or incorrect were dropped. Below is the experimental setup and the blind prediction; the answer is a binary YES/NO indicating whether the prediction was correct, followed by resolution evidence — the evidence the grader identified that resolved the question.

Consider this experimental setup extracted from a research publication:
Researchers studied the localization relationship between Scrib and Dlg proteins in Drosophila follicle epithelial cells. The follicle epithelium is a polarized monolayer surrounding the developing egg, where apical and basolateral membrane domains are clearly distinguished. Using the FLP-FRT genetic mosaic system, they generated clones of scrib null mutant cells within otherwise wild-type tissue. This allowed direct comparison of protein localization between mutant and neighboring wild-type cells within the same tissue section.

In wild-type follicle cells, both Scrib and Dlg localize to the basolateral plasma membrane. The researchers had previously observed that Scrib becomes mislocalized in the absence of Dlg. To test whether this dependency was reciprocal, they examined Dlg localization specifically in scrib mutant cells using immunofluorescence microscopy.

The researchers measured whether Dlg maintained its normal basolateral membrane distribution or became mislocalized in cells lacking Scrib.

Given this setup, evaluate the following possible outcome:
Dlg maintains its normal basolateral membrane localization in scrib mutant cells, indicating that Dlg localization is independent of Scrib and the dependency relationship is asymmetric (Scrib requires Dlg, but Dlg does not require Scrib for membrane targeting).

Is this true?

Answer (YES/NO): YES